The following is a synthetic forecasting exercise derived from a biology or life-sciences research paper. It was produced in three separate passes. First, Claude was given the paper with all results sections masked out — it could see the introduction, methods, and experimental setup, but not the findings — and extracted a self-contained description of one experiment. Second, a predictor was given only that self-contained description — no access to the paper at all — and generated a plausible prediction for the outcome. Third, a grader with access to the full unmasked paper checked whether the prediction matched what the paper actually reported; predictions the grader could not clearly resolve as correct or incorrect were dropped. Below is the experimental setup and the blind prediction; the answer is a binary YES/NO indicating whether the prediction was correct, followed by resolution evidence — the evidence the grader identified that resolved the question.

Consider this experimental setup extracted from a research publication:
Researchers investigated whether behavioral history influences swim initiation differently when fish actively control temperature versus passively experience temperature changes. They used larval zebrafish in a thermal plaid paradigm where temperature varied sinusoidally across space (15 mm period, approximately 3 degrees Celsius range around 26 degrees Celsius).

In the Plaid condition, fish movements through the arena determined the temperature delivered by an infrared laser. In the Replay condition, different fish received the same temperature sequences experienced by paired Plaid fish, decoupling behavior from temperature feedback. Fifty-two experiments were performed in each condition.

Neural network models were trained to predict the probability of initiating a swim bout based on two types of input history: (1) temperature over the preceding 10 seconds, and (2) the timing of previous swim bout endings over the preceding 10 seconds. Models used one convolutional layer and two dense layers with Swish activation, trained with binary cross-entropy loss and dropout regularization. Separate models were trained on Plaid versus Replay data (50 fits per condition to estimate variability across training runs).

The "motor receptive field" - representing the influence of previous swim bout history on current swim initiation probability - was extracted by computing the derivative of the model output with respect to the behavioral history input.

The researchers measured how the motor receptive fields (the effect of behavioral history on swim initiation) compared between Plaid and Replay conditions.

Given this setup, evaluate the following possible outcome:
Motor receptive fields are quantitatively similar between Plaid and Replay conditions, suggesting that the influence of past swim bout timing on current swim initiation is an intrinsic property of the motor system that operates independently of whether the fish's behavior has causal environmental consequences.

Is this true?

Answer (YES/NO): NO